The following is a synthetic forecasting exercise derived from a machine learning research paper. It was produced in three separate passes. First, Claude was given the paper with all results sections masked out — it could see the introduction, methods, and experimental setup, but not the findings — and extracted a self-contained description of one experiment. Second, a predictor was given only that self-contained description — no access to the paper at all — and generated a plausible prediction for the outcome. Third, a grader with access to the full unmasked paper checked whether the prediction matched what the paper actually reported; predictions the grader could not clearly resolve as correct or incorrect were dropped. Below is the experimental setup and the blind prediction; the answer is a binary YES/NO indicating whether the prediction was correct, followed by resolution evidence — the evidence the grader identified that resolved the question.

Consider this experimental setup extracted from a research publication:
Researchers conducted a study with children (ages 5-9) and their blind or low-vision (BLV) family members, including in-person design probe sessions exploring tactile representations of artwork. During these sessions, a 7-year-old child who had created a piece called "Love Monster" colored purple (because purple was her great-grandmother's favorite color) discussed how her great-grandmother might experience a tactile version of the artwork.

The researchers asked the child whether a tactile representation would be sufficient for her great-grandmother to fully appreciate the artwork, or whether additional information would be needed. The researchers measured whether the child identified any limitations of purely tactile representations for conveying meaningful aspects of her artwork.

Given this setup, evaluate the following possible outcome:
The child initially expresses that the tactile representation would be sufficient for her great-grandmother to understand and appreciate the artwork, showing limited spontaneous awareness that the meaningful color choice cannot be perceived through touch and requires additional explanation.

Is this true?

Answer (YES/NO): NO